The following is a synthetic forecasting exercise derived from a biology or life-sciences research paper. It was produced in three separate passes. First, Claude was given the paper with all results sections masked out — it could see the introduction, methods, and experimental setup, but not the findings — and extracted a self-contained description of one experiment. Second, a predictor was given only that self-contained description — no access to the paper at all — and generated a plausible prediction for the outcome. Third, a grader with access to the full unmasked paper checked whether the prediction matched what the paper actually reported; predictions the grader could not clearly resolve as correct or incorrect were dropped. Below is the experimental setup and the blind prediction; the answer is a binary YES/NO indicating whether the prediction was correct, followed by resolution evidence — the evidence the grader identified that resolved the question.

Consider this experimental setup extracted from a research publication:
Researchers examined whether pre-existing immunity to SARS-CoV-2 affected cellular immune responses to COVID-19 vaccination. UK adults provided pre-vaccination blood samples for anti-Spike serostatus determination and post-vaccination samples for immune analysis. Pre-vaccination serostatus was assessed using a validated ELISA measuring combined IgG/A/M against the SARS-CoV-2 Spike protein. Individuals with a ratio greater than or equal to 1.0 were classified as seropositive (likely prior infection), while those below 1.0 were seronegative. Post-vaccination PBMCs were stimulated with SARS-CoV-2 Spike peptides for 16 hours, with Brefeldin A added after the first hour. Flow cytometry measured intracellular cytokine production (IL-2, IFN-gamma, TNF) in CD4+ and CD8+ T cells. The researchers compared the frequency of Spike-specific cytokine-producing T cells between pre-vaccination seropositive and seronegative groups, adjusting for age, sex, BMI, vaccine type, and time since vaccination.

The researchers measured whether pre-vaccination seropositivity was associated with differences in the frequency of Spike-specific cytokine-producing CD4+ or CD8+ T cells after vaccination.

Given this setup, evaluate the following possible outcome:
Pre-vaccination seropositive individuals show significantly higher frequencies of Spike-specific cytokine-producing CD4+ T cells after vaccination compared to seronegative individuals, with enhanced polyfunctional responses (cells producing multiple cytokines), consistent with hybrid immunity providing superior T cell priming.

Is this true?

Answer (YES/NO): NO